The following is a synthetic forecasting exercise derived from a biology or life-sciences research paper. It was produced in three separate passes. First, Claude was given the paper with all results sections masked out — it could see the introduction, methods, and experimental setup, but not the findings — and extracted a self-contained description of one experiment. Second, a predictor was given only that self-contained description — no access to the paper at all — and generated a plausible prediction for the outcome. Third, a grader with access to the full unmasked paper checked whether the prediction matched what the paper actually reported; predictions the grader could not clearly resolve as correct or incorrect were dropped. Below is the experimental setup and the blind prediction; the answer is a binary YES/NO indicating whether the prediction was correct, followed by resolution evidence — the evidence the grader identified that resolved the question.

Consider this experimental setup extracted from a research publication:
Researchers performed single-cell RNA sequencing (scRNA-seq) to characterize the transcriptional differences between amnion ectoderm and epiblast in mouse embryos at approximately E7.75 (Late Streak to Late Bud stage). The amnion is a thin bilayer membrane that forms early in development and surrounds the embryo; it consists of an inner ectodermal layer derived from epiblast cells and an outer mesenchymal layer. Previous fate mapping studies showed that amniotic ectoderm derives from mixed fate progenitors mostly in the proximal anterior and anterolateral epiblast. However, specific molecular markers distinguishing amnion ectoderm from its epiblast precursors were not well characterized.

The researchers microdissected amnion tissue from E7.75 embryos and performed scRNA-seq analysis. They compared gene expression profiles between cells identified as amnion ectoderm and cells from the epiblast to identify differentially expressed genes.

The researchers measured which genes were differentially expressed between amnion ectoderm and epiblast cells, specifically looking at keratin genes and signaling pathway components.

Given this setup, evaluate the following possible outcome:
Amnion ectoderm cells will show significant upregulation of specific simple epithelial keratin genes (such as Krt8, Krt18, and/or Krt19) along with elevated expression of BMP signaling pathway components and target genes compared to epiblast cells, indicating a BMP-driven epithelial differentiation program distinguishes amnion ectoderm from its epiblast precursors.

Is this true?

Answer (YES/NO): NO